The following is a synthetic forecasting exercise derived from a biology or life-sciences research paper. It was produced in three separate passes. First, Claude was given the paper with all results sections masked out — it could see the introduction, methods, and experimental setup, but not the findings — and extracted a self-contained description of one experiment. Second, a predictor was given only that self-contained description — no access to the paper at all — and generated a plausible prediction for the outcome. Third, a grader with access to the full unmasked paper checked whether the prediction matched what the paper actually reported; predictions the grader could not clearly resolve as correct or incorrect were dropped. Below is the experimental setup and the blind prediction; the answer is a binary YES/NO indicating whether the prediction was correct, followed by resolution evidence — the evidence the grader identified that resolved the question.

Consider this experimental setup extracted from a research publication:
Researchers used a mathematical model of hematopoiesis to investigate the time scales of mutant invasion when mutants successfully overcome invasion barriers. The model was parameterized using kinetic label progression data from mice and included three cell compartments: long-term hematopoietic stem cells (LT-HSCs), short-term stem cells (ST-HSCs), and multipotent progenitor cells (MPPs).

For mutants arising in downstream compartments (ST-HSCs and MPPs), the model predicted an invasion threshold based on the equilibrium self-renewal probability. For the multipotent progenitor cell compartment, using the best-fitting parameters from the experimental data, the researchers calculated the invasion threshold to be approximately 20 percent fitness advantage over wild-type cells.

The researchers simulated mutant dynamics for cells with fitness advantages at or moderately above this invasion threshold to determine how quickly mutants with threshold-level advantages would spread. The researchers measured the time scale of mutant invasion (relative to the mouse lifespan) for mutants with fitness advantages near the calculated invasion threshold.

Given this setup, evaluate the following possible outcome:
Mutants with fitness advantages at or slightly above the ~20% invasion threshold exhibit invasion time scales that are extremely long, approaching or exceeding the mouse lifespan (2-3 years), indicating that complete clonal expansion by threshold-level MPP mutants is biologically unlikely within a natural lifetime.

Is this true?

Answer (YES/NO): YES